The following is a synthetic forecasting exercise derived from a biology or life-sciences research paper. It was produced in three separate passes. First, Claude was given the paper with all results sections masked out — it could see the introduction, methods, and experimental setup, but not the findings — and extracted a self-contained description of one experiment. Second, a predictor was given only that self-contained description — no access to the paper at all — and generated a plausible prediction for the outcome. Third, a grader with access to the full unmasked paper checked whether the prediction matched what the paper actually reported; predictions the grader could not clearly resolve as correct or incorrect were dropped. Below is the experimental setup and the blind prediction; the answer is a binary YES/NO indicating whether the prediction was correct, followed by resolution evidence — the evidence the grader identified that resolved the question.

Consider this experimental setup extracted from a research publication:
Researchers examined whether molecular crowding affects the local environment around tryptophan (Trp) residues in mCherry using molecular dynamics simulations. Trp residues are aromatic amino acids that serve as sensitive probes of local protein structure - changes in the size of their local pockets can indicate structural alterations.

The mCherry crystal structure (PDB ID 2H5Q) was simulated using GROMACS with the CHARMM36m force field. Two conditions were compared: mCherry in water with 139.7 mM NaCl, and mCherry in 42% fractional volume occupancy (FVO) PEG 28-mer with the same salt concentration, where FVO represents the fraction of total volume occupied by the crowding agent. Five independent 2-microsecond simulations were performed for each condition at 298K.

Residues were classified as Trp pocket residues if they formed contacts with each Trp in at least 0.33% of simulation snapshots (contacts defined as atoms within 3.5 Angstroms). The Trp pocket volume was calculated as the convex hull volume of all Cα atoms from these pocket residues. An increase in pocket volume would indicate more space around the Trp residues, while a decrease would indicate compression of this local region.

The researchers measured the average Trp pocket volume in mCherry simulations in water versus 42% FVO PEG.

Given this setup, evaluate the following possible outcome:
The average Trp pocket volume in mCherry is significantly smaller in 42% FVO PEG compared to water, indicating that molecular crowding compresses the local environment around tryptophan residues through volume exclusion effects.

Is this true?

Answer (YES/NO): NO